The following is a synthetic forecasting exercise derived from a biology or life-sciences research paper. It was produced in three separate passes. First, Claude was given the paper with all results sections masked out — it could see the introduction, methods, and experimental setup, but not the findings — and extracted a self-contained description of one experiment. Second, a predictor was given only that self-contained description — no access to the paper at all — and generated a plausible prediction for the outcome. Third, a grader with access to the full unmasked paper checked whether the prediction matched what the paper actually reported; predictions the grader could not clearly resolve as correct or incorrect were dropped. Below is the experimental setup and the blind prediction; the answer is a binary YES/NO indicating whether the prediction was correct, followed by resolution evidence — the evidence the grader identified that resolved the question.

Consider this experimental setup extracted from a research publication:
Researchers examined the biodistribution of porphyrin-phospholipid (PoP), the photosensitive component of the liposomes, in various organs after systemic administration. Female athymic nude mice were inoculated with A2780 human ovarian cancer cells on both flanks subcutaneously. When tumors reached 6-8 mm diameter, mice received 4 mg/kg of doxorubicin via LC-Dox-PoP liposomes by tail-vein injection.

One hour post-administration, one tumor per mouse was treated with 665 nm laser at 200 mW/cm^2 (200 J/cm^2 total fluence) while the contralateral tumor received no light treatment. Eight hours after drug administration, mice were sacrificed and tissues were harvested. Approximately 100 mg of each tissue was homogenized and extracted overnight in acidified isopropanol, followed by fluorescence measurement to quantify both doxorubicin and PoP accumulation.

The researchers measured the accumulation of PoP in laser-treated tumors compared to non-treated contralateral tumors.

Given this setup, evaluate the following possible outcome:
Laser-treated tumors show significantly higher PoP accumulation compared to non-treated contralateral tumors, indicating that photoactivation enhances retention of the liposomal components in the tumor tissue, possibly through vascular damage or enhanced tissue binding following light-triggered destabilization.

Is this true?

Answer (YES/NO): YES